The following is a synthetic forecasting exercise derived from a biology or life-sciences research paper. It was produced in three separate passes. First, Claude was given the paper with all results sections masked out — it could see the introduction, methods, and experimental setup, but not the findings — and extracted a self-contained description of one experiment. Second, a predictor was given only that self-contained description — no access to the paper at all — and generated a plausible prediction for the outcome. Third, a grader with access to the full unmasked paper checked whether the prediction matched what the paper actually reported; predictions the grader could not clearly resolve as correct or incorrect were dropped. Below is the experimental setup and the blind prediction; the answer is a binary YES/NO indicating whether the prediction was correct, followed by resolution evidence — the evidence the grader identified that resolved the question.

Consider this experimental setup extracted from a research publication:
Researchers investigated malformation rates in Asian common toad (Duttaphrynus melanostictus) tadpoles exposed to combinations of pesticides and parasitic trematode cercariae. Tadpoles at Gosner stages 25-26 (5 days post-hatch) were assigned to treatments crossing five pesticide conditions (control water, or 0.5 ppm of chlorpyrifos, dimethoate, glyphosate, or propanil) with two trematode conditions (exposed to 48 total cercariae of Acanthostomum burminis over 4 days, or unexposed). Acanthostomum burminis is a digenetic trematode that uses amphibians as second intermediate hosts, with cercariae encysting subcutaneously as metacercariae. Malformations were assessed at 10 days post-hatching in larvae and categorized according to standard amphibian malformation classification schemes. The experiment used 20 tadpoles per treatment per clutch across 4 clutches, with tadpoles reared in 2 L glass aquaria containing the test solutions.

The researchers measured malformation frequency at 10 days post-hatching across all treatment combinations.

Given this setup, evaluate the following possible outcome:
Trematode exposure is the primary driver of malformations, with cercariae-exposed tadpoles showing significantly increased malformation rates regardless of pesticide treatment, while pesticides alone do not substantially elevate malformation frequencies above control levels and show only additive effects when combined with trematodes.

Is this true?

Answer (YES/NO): NO